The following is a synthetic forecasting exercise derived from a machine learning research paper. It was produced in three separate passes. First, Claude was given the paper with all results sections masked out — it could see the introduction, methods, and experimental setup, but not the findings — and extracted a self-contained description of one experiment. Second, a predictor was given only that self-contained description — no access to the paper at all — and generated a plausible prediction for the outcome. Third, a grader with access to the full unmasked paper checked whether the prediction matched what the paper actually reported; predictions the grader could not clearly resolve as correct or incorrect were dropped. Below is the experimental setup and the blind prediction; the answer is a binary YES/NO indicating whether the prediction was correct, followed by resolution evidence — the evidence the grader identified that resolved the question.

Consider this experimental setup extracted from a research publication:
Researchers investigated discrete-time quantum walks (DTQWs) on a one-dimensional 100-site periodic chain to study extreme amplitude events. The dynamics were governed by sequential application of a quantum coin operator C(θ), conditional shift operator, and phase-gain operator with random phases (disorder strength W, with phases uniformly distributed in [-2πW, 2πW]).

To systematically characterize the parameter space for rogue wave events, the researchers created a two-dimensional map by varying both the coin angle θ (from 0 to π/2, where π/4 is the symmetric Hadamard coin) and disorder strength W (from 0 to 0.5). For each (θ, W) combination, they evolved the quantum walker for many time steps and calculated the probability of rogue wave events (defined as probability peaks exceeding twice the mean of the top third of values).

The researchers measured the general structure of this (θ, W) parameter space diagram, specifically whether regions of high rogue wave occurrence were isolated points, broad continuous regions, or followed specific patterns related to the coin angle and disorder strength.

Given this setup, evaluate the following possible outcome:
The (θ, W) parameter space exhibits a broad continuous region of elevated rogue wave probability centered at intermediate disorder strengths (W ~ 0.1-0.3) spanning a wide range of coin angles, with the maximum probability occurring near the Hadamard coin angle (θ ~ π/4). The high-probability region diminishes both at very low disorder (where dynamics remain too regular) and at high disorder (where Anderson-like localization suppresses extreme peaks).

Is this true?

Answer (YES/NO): NO